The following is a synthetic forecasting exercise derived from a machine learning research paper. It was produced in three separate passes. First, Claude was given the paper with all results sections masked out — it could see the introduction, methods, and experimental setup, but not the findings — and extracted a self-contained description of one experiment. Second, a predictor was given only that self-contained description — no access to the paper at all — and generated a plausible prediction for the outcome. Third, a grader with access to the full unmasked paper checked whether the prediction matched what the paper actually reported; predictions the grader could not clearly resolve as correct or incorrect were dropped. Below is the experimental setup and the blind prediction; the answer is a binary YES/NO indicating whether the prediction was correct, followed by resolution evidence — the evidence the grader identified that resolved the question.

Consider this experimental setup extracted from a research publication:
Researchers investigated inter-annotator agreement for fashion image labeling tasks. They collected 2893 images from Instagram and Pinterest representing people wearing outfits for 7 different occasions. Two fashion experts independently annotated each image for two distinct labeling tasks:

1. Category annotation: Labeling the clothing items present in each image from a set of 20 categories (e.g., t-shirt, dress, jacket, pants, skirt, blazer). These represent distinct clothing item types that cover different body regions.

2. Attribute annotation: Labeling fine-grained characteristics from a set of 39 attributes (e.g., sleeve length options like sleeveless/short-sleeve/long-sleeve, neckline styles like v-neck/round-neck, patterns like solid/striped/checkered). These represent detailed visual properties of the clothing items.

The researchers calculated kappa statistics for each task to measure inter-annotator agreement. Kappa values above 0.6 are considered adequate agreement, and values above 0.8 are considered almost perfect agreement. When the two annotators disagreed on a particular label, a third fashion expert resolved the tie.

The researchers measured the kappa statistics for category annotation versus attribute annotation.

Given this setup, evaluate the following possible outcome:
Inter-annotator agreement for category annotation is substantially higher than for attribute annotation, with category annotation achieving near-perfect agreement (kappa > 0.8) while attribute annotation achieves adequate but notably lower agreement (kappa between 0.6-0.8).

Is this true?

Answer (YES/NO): YES